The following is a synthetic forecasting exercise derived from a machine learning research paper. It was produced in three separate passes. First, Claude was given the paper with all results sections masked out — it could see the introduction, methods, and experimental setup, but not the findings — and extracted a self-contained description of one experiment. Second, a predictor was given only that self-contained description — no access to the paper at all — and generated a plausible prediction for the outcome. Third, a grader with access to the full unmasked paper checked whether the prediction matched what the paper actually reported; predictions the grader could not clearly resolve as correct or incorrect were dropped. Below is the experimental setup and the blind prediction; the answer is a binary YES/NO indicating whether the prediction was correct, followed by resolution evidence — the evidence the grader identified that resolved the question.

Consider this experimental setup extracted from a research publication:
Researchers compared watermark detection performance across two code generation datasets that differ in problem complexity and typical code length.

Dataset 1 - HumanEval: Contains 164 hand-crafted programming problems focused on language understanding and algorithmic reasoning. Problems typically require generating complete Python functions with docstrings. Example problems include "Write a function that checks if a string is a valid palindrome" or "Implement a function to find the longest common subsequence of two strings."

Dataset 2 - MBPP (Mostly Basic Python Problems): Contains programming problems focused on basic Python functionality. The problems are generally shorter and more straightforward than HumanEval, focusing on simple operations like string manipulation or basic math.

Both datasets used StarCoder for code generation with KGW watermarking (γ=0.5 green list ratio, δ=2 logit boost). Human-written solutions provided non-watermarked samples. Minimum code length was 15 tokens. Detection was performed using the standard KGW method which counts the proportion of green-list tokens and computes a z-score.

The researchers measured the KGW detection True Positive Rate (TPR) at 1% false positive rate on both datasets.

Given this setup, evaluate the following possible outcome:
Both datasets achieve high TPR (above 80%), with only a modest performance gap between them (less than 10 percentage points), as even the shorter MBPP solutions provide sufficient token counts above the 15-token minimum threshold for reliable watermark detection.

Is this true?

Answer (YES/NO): NO